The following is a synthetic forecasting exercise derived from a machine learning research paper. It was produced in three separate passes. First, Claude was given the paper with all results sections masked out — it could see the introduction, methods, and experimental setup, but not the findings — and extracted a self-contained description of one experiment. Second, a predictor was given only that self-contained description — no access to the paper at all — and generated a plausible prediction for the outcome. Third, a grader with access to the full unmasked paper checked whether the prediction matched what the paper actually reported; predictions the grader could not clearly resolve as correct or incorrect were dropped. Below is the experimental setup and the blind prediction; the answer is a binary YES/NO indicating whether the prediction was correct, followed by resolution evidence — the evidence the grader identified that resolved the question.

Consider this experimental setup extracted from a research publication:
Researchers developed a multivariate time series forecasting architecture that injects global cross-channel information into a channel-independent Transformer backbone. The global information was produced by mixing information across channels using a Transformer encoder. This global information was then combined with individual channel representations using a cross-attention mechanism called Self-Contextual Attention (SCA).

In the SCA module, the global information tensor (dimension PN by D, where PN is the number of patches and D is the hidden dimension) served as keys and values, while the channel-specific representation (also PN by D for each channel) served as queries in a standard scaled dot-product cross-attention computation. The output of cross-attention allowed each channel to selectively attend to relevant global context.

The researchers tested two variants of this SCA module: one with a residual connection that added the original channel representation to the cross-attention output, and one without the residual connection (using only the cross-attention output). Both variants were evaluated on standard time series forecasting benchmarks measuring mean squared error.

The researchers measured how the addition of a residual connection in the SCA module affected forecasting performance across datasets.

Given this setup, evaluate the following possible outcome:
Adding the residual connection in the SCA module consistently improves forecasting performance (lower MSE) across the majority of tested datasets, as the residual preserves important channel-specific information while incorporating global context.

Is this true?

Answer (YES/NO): NO